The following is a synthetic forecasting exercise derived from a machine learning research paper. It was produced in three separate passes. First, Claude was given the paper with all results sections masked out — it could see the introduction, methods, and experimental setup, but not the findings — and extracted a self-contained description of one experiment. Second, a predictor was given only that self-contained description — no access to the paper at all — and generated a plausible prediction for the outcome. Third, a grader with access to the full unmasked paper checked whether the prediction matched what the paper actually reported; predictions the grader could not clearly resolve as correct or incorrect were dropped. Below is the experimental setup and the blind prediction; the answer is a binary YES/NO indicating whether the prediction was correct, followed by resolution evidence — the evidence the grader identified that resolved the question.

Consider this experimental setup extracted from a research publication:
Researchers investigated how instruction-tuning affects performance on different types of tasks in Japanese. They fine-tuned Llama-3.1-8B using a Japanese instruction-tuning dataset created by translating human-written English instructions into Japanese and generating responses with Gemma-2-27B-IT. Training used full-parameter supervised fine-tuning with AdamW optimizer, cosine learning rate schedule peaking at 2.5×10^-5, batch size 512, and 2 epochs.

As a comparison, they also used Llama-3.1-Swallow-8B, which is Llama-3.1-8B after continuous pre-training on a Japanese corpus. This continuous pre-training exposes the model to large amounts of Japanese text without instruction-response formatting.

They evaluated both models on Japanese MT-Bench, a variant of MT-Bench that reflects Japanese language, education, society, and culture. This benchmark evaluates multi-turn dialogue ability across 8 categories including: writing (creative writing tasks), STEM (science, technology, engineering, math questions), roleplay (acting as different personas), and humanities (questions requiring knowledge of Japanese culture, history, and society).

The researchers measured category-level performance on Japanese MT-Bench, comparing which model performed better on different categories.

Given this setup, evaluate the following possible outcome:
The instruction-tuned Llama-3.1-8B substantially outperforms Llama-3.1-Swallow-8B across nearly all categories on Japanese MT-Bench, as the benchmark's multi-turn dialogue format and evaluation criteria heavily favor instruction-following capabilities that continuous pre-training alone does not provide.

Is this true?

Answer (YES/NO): NO